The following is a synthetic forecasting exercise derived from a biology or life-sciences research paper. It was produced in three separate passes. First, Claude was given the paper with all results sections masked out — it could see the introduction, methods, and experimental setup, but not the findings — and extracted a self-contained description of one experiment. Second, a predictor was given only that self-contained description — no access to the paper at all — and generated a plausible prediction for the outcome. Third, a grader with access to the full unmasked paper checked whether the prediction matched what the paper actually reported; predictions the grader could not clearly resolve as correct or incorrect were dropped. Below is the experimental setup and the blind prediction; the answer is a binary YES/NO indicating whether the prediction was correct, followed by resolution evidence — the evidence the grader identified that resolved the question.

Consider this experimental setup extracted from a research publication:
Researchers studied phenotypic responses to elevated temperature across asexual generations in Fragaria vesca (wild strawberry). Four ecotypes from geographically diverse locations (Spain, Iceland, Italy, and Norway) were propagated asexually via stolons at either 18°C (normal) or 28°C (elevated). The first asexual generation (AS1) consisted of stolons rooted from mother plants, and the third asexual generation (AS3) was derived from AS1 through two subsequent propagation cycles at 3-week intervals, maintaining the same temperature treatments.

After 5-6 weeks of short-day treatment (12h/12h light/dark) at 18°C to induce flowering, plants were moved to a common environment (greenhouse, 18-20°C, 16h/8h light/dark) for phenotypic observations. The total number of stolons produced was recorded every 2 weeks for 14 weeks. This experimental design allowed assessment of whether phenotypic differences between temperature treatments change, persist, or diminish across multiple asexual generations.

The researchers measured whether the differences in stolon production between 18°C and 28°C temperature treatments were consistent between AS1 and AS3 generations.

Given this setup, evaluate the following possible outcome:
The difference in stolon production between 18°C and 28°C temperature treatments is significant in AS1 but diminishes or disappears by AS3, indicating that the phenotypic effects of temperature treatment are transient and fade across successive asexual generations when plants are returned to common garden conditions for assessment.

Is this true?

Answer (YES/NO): NO